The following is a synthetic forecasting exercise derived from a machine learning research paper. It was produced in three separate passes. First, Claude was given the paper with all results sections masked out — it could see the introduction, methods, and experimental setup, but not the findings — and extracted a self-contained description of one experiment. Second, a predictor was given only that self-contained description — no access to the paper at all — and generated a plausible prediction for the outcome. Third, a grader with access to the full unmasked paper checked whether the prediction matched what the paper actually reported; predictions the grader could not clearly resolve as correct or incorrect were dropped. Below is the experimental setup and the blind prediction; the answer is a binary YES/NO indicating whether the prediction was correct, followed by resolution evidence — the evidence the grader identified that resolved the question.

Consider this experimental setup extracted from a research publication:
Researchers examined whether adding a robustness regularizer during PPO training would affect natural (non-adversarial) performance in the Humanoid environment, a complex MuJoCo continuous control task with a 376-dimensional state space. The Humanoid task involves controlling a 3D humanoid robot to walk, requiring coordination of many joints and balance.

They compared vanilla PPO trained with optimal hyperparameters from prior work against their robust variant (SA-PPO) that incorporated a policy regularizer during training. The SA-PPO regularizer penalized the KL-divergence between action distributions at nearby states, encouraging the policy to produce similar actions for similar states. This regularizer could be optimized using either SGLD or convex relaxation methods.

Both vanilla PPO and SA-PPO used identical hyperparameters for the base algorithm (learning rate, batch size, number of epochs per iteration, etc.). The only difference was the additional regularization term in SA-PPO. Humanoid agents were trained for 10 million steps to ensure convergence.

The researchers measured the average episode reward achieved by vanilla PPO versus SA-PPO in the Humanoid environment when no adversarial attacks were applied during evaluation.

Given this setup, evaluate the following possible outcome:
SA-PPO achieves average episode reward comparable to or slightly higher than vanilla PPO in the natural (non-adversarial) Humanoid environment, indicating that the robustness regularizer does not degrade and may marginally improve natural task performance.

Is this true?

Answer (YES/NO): NO